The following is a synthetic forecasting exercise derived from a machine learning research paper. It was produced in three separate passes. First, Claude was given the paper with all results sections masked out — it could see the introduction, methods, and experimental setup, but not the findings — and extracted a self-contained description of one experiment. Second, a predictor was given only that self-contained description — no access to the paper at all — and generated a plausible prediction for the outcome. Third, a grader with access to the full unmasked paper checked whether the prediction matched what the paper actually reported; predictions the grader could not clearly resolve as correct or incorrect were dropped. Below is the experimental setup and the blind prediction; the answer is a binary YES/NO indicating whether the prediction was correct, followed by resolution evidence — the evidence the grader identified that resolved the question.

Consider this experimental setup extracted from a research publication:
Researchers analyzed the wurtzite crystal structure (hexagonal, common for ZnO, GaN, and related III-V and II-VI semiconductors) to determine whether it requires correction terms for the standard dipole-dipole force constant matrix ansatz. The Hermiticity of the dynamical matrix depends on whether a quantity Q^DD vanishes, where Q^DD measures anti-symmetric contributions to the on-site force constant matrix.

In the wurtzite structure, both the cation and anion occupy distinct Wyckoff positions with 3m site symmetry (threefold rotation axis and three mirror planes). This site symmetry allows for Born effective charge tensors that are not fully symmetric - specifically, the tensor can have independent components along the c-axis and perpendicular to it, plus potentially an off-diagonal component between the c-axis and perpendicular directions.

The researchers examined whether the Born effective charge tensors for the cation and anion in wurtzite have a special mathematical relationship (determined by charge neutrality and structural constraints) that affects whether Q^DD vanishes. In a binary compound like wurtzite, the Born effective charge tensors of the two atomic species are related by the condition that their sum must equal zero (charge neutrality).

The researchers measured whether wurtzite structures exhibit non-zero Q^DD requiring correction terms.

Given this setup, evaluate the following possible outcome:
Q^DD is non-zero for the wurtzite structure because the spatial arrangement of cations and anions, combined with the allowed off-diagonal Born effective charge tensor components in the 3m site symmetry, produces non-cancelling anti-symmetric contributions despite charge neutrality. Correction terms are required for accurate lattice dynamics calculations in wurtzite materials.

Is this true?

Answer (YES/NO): NO